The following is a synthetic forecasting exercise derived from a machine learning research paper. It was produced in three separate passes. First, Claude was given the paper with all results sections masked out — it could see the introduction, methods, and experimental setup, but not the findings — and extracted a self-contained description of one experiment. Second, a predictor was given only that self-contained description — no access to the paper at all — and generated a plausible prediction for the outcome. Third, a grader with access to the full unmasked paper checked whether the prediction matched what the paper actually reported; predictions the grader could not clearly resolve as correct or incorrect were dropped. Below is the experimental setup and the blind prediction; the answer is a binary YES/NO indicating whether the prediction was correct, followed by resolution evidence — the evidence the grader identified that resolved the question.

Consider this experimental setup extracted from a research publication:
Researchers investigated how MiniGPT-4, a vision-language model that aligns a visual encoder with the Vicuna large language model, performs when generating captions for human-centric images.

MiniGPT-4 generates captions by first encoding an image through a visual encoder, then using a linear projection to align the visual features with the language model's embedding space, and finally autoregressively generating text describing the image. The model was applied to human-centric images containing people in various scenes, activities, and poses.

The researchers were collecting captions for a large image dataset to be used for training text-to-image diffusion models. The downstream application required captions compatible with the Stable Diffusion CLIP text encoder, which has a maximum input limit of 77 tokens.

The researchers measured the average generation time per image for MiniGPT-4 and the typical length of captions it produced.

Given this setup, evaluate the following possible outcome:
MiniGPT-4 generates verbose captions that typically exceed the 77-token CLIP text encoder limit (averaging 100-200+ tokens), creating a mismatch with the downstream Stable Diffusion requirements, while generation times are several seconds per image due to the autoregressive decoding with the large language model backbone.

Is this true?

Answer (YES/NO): NO